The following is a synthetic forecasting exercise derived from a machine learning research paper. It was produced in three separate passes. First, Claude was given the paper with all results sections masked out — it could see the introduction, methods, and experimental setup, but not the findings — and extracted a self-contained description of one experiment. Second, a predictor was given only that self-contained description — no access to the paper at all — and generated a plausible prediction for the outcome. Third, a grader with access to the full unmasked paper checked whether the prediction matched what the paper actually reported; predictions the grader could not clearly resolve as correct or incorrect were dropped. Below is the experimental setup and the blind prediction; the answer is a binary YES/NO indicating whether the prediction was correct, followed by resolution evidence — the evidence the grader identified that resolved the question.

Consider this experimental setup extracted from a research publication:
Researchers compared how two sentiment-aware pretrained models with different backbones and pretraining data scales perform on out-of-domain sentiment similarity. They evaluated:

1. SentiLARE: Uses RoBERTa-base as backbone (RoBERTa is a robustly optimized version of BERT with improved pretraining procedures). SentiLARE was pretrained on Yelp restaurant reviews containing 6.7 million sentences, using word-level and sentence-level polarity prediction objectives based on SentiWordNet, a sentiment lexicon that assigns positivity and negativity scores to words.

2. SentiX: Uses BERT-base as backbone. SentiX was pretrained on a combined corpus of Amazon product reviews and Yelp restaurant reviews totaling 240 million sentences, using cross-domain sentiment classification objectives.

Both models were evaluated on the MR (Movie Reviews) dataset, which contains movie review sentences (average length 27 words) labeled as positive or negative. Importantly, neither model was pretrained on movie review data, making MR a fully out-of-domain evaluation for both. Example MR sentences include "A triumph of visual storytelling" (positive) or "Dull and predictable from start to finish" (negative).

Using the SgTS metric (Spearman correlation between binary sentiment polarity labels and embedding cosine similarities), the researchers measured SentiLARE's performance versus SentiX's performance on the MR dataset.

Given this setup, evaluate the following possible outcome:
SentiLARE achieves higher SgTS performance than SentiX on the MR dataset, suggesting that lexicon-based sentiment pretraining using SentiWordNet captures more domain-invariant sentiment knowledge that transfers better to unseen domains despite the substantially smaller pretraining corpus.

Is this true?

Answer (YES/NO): YES